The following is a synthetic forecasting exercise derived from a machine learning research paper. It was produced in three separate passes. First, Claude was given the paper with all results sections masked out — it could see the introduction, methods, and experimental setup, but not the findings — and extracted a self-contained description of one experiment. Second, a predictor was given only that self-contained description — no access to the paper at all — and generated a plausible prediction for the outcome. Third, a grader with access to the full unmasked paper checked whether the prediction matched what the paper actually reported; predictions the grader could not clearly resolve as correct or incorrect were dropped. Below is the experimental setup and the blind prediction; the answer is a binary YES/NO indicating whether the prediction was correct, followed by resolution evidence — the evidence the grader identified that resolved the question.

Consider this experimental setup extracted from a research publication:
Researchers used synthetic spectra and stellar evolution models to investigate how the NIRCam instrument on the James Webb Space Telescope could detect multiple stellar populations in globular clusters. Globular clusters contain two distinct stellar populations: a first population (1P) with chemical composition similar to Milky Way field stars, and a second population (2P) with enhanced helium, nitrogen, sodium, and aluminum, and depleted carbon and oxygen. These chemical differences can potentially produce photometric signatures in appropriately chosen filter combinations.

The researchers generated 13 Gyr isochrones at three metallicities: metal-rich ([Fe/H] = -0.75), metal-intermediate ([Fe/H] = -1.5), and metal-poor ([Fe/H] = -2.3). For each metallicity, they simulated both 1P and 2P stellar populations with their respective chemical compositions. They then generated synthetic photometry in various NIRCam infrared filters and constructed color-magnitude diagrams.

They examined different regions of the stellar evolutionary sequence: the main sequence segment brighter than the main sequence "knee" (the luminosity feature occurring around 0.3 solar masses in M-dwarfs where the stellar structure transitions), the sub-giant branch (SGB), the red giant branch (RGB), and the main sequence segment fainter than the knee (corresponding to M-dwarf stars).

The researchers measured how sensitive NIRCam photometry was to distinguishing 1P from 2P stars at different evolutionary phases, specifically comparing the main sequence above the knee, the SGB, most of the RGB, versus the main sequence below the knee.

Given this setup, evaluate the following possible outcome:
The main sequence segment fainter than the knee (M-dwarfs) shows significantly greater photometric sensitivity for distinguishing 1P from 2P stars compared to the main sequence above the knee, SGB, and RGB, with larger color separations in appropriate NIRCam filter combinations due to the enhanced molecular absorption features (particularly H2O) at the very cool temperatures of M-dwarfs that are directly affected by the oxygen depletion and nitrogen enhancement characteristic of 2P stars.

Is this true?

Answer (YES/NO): YES